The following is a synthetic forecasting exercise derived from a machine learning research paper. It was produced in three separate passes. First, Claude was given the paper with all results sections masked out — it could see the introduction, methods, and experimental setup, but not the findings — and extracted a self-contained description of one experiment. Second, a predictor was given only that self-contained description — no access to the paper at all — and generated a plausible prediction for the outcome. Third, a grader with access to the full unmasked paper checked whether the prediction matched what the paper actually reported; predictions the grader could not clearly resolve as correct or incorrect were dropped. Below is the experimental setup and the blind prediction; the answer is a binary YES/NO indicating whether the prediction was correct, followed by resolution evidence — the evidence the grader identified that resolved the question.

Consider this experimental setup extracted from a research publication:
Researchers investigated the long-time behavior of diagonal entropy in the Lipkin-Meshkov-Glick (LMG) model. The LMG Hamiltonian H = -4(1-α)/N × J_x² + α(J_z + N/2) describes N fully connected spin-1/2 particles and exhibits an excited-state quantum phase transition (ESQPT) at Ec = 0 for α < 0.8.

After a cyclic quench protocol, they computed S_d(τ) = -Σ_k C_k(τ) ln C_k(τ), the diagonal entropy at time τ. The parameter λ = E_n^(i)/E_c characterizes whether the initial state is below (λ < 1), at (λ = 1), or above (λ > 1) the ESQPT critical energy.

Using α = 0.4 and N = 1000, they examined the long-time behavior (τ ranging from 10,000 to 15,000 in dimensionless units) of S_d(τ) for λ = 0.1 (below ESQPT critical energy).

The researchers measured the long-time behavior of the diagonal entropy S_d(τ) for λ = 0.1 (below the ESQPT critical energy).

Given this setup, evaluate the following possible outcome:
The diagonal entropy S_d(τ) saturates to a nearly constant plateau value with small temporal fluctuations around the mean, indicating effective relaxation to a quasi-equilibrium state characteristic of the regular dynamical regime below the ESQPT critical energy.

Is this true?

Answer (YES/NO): NO